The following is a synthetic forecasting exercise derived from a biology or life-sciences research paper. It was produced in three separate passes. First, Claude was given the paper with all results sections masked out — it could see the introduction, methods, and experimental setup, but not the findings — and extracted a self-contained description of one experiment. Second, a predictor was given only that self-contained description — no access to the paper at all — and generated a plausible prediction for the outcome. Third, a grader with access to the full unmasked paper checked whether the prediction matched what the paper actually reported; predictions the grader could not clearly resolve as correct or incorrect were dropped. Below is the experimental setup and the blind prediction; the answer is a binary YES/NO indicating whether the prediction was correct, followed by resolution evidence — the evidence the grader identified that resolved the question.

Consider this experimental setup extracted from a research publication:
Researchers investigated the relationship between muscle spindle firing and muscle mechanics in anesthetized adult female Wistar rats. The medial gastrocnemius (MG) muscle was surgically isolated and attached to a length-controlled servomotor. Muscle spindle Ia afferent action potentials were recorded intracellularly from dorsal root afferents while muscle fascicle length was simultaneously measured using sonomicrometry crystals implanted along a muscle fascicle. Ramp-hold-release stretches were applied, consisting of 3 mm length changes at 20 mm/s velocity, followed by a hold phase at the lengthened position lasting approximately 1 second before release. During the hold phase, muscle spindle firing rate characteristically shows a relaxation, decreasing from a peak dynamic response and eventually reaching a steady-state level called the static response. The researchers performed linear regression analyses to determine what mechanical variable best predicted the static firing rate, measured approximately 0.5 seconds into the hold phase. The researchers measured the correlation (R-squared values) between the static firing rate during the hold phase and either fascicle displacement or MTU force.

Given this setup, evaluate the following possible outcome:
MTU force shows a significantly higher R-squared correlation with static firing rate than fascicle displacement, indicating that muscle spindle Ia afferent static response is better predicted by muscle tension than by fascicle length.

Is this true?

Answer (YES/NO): YES